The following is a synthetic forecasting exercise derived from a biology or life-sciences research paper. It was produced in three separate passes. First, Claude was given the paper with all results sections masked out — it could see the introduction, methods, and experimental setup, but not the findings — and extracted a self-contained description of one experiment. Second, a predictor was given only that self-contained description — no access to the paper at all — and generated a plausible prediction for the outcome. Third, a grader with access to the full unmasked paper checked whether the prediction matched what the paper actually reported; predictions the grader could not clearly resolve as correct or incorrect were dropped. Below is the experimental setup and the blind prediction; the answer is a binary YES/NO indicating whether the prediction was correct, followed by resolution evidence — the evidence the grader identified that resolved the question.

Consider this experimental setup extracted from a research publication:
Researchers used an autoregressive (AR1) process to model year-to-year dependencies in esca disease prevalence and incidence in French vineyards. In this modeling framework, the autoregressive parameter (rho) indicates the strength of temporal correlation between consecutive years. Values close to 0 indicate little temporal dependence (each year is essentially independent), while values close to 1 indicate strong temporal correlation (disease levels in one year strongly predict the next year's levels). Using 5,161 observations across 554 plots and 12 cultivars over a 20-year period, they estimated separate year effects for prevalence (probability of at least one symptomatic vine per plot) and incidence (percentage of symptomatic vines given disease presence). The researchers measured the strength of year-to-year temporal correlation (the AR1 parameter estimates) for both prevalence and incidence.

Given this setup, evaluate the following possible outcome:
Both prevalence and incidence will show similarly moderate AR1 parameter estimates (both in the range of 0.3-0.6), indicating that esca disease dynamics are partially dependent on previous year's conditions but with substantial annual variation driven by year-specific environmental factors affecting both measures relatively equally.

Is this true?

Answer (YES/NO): NO